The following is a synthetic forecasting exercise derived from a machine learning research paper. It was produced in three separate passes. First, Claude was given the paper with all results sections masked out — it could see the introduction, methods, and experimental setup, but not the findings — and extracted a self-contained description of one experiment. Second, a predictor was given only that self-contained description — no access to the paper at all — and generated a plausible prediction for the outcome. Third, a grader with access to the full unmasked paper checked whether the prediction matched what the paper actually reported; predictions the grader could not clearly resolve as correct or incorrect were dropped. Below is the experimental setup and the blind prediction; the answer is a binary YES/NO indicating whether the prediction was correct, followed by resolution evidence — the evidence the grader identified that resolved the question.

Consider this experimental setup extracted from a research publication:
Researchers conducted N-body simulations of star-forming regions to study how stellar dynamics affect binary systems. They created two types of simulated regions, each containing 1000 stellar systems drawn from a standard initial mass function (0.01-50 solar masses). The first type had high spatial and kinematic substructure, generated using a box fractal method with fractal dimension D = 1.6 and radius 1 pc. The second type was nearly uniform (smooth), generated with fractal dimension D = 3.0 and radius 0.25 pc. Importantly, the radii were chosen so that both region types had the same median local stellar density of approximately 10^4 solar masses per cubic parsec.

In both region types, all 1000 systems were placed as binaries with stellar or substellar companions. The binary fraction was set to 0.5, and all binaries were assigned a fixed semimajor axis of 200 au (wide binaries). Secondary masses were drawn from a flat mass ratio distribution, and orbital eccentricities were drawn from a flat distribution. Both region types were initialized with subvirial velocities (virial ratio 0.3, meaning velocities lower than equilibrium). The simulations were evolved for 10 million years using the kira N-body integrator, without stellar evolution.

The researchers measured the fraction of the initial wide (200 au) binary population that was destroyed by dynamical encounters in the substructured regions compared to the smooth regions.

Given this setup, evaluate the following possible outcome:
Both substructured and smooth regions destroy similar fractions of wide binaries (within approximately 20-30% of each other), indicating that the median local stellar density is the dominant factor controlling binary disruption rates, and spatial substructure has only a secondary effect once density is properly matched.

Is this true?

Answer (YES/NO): NO